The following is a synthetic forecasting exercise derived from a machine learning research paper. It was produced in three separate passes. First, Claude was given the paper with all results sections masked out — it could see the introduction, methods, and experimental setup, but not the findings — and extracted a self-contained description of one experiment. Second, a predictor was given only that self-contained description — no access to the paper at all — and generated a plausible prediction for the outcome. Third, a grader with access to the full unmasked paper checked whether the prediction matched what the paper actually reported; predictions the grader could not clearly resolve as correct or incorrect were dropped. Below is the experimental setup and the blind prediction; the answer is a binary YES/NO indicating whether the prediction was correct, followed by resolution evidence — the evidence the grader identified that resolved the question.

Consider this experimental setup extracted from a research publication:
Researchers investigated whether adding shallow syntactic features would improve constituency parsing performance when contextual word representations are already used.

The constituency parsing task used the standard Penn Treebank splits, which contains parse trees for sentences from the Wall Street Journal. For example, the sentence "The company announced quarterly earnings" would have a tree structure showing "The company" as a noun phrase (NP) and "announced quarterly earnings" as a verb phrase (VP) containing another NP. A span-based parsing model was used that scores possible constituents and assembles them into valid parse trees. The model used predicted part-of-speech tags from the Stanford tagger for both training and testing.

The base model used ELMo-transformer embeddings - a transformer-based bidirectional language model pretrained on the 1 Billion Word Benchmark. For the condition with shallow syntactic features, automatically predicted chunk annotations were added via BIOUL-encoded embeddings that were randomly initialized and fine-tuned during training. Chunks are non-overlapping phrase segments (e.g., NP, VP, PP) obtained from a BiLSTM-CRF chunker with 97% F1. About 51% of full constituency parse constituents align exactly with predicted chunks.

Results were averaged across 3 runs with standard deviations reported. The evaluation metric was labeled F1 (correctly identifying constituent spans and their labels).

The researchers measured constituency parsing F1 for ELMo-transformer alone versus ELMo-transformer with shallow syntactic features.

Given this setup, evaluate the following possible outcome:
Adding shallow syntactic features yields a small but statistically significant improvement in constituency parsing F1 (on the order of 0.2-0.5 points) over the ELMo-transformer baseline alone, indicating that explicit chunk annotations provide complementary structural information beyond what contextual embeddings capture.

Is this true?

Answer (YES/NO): NO